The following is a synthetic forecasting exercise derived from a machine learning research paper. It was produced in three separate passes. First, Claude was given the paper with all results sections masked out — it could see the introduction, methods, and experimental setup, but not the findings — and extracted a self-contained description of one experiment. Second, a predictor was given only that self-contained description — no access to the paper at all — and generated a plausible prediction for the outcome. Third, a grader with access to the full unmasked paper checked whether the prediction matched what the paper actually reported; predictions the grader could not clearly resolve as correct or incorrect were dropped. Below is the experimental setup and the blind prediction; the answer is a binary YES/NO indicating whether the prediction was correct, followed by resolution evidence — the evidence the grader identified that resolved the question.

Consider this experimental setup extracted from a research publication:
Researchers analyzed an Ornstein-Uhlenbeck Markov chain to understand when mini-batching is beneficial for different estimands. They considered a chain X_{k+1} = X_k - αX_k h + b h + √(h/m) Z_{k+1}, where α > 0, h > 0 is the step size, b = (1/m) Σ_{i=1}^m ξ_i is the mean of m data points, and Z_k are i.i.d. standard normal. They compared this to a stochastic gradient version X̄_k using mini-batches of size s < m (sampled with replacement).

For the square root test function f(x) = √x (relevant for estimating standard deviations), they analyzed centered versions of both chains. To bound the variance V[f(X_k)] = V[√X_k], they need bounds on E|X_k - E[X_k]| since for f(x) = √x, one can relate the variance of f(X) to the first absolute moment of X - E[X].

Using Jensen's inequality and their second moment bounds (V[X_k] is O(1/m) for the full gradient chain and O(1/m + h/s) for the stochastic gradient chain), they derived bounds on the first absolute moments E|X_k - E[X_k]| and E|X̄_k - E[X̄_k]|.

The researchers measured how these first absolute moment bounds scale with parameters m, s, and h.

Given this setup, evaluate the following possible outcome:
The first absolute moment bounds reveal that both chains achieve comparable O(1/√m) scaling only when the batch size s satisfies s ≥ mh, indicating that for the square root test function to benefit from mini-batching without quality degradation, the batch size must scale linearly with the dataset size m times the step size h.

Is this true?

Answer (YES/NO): NO